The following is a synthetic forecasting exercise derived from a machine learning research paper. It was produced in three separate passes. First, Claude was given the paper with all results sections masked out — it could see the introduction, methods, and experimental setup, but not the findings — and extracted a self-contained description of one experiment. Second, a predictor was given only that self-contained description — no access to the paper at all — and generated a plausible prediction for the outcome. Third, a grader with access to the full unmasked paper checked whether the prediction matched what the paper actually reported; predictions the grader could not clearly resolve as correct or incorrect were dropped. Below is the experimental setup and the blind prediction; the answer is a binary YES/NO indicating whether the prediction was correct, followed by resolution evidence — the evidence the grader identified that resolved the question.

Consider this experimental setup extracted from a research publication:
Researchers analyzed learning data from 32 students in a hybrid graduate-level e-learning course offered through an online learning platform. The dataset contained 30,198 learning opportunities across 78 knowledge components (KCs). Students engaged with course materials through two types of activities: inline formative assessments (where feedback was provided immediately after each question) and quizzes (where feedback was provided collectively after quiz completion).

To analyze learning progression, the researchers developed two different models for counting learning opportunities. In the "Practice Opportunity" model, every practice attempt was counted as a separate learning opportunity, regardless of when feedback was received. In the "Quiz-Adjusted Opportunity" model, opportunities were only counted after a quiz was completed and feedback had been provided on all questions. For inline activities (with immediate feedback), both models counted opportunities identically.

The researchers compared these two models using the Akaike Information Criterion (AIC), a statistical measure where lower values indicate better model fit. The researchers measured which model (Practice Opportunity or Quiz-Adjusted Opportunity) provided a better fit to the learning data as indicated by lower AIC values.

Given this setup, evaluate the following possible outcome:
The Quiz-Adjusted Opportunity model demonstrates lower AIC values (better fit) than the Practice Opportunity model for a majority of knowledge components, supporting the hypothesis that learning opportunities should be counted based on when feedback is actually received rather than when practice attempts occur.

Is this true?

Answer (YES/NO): NO